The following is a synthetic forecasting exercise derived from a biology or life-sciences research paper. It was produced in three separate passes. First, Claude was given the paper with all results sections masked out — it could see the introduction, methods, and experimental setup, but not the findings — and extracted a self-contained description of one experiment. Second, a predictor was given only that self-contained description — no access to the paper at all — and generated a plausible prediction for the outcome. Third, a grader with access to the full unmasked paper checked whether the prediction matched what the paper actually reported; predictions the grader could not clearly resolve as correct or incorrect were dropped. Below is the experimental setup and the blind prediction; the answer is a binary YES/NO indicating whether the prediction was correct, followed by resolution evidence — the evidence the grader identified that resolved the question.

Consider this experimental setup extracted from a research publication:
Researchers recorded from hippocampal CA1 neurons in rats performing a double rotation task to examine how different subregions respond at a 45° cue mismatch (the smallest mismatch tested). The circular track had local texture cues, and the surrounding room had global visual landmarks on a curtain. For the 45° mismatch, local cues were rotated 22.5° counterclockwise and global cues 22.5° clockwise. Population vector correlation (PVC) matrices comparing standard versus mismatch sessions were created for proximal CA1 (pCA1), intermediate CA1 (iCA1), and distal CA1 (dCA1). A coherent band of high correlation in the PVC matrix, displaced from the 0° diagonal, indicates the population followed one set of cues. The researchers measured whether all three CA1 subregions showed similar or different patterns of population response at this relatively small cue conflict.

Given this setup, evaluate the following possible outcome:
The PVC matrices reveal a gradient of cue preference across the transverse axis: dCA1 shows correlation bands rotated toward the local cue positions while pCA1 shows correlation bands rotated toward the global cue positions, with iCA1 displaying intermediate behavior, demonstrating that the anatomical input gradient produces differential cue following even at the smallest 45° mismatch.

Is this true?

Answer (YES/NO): NO